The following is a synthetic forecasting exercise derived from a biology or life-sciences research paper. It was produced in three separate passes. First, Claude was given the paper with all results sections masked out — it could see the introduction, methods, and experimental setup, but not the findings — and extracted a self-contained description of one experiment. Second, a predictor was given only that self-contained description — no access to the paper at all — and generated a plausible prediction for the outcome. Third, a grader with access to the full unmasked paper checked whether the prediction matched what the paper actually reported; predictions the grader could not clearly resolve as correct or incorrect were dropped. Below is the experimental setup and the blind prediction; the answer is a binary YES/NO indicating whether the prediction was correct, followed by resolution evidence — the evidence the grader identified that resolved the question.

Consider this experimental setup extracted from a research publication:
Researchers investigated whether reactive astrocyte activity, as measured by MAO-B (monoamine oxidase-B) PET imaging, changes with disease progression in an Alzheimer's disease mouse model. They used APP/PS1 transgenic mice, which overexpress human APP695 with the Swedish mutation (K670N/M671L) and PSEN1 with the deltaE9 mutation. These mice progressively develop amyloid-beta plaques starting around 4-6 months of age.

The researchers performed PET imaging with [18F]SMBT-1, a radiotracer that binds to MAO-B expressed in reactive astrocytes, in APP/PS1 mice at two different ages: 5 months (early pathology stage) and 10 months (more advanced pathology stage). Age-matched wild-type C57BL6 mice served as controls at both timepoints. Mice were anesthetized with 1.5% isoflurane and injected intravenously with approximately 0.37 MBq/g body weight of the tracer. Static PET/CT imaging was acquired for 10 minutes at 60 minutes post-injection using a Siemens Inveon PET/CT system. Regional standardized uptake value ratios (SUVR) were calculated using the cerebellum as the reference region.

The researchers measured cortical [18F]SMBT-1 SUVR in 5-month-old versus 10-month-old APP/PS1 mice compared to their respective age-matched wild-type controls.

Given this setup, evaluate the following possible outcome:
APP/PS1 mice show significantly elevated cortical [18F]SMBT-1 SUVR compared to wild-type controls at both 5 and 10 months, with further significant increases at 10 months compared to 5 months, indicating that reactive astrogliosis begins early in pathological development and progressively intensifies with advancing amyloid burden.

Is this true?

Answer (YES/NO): NO